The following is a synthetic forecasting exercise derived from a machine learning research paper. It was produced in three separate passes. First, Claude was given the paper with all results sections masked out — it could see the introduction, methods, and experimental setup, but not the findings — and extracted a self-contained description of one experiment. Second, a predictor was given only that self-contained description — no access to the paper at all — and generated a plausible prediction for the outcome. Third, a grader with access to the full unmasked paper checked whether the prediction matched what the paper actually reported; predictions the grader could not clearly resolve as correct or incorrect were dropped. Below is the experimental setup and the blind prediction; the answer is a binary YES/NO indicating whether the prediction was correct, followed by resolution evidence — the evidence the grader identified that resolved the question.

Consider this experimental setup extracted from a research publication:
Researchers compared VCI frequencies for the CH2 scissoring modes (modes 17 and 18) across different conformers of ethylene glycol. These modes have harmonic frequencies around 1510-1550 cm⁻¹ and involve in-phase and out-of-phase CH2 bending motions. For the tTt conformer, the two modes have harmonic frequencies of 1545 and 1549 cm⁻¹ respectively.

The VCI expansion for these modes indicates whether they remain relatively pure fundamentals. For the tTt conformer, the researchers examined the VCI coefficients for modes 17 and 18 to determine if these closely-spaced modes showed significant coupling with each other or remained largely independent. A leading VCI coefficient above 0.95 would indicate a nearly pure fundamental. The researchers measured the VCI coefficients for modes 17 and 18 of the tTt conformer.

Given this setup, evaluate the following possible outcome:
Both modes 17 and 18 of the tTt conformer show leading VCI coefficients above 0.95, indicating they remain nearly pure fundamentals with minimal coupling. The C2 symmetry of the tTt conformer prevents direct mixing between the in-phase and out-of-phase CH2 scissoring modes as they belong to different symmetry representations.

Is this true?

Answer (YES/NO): YES